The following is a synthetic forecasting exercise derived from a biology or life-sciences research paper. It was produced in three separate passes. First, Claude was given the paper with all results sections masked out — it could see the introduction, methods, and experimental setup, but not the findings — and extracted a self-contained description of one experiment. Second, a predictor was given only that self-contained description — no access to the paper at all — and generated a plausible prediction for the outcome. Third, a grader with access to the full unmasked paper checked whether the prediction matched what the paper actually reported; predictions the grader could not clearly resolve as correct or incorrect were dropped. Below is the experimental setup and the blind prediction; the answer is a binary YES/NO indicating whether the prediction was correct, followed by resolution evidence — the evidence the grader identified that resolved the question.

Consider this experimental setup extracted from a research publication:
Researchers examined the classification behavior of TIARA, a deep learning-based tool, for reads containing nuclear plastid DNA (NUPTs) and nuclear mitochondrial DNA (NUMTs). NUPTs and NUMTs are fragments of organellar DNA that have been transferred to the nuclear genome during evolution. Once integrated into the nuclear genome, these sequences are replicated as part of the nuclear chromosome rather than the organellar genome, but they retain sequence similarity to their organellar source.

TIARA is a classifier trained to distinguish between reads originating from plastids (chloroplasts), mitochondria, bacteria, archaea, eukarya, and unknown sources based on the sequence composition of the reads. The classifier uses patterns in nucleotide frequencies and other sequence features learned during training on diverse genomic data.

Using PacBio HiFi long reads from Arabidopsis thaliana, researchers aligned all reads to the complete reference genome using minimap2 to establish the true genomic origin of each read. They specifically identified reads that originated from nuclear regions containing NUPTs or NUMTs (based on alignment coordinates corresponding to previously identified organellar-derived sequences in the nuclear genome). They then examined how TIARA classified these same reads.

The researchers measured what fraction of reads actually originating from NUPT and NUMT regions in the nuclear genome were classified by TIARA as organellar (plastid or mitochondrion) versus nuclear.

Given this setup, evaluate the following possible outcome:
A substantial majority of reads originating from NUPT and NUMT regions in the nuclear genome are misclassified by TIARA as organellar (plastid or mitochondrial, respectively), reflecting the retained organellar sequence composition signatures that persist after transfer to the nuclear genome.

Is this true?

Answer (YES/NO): YES